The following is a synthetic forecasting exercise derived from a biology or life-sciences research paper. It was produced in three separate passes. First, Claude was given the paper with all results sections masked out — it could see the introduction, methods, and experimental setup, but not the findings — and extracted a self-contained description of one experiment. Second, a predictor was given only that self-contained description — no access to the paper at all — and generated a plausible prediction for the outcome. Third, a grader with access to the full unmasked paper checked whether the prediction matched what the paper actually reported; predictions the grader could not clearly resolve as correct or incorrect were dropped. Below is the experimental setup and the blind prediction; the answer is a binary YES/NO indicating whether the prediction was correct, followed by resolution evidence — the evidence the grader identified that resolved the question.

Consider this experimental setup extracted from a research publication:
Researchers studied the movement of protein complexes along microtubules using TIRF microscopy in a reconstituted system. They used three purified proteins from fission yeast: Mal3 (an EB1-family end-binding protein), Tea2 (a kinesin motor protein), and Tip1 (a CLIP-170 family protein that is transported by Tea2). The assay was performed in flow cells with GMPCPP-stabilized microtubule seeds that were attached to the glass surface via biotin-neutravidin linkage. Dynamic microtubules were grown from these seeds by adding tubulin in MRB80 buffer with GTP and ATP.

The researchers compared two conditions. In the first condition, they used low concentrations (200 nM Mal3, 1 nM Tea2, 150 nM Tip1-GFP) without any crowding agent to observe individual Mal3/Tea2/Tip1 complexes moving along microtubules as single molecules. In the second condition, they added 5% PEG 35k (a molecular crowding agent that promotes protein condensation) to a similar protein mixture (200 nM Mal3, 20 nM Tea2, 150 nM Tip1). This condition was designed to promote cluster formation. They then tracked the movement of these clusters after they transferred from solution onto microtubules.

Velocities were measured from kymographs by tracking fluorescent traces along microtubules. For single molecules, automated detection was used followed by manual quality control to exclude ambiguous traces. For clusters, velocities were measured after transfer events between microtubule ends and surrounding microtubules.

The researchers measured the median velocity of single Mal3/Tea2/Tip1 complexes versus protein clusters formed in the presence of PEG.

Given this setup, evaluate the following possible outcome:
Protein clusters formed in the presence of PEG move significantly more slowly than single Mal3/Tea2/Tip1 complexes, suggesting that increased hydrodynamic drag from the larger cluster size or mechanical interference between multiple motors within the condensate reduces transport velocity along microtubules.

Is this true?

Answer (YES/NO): YES